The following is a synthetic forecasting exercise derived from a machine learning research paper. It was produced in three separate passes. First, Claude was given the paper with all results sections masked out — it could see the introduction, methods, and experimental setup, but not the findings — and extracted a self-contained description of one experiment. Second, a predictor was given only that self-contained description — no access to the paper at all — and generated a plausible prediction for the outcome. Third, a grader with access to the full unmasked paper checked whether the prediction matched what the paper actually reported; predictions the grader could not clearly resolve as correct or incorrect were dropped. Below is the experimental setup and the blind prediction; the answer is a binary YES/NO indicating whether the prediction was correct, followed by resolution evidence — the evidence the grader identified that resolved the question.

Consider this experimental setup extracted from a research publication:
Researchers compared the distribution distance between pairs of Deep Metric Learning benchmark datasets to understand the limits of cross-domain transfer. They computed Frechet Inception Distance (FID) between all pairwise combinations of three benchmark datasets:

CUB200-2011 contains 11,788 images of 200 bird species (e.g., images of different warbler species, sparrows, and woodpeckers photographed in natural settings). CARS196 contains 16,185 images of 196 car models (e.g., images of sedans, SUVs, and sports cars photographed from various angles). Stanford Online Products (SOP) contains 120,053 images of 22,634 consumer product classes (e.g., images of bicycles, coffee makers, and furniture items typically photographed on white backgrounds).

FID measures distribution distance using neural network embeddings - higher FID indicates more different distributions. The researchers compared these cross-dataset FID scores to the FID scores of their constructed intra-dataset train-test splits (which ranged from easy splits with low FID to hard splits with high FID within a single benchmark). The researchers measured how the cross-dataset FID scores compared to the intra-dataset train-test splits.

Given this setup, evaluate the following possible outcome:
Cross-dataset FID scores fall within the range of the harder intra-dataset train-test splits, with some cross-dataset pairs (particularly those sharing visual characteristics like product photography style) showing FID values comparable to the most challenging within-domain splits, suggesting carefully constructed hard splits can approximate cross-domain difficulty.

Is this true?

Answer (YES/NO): NO